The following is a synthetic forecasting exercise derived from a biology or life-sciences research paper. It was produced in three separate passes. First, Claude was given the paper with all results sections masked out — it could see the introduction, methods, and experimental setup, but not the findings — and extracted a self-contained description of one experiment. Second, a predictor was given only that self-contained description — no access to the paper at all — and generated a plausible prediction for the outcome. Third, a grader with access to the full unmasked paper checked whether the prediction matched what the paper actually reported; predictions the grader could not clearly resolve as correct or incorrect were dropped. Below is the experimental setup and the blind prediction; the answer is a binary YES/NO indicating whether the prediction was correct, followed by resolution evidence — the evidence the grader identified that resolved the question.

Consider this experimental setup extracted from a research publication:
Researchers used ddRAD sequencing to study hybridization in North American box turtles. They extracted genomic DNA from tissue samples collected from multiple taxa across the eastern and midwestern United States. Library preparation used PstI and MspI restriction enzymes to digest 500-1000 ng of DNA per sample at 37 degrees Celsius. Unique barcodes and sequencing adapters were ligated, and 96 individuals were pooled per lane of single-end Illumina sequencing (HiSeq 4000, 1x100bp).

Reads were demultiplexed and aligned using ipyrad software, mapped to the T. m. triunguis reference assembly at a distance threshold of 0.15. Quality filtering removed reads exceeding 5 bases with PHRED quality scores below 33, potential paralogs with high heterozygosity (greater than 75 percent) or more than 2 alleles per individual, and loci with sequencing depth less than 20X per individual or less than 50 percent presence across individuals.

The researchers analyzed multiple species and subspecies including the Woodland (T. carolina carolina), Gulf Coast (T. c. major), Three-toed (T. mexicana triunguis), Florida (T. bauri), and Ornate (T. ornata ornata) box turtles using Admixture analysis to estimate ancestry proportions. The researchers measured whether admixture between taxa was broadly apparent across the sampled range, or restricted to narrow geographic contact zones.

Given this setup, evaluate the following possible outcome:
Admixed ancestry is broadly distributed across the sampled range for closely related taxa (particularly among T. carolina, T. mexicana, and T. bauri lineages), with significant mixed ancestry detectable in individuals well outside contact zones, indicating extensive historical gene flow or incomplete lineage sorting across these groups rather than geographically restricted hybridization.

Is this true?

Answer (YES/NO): NO